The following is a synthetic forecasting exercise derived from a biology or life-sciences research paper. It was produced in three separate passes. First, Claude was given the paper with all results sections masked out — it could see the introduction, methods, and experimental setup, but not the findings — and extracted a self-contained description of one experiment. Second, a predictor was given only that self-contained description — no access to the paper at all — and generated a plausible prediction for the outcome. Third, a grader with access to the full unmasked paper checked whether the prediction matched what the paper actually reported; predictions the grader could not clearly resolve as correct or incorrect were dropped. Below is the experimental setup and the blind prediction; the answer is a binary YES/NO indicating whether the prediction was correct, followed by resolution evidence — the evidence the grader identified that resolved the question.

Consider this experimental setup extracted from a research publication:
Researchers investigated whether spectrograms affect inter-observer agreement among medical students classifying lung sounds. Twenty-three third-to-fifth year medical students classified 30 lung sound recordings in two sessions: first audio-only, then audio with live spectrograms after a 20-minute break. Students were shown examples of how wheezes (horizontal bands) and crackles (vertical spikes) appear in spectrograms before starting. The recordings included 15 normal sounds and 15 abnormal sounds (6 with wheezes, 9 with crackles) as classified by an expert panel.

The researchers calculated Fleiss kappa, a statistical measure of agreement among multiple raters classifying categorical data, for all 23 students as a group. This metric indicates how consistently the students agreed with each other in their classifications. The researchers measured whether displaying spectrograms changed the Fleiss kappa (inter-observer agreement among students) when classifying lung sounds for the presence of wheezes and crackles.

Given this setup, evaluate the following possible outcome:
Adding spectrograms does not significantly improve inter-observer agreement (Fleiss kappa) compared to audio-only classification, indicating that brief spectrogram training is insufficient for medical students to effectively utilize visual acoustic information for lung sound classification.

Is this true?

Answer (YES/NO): NO